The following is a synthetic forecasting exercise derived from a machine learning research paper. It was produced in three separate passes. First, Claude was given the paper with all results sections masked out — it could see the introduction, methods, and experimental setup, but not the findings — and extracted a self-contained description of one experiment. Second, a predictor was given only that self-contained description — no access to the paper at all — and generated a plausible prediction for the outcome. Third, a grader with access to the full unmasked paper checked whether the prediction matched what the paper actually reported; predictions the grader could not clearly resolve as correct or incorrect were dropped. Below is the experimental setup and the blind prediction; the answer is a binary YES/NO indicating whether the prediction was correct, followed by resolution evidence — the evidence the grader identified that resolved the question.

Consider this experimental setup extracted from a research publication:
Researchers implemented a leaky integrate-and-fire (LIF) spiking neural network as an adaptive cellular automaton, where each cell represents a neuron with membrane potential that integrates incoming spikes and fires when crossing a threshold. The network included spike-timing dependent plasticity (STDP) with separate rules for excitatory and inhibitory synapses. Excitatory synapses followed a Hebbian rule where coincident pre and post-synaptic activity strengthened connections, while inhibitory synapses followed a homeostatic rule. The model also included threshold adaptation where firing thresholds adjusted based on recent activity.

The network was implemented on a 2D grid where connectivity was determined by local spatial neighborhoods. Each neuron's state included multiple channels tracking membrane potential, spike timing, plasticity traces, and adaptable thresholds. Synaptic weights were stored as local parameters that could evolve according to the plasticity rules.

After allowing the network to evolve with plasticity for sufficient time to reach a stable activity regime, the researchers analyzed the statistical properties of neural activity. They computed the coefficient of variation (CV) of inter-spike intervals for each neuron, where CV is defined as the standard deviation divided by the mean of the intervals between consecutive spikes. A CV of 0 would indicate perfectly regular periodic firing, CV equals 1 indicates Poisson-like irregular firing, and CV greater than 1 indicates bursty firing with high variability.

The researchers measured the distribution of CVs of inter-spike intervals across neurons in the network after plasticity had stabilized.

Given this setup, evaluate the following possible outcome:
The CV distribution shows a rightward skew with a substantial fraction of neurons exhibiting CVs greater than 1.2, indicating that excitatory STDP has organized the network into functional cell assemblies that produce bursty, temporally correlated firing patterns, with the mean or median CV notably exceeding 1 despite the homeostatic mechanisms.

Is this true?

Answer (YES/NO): NO